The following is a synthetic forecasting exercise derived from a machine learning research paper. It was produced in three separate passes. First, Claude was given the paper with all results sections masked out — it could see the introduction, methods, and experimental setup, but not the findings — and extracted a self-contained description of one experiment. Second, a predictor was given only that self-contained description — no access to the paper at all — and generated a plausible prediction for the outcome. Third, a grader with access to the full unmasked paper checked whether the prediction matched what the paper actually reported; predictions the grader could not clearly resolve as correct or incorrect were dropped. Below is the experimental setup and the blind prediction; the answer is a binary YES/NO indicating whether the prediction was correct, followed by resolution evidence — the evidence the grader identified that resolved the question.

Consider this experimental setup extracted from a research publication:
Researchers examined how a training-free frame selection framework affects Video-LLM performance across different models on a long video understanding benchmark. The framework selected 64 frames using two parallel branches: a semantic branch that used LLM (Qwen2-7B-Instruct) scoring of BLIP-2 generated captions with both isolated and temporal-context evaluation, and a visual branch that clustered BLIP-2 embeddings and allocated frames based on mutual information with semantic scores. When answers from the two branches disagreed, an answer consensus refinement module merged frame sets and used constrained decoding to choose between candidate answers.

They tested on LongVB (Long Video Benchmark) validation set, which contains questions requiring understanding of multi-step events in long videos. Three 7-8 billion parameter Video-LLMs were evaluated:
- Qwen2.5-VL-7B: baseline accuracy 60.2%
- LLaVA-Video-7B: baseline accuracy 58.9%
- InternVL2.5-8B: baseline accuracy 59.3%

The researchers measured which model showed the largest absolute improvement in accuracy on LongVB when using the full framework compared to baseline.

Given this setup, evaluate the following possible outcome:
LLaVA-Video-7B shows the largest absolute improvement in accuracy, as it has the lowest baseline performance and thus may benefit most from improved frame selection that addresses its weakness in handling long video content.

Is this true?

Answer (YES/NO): YES